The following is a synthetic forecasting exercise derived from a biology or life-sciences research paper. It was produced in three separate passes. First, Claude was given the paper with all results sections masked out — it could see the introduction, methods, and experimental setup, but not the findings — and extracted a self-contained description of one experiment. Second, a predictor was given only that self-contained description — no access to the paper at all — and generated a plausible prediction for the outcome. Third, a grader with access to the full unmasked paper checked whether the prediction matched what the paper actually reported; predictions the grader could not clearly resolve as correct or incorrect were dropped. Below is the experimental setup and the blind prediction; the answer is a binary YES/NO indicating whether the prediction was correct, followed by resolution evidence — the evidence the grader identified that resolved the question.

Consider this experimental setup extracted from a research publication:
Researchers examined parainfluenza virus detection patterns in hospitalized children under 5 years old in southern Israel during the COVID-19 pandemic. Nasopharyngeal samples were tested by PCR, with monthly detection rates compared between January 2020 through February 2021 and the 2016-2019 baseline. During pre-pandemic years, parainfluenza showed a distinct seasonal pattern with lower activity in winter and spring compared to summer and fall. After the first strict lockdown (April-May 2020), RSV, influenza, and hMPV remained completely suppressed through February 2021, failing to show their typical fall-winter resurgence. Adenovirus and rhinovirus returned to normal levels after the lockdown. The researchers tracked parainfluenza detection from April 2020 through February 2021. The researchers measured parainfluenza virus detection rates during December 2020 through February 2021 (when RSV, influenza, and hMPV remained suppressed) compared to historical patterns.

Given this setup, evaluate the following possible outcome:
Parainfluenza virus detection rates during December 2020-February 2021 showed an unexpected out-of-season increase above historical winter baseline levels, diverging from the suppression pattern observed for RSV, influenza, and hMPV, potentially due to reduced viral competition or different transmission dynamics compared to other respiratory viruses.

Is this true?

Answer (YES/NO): YES